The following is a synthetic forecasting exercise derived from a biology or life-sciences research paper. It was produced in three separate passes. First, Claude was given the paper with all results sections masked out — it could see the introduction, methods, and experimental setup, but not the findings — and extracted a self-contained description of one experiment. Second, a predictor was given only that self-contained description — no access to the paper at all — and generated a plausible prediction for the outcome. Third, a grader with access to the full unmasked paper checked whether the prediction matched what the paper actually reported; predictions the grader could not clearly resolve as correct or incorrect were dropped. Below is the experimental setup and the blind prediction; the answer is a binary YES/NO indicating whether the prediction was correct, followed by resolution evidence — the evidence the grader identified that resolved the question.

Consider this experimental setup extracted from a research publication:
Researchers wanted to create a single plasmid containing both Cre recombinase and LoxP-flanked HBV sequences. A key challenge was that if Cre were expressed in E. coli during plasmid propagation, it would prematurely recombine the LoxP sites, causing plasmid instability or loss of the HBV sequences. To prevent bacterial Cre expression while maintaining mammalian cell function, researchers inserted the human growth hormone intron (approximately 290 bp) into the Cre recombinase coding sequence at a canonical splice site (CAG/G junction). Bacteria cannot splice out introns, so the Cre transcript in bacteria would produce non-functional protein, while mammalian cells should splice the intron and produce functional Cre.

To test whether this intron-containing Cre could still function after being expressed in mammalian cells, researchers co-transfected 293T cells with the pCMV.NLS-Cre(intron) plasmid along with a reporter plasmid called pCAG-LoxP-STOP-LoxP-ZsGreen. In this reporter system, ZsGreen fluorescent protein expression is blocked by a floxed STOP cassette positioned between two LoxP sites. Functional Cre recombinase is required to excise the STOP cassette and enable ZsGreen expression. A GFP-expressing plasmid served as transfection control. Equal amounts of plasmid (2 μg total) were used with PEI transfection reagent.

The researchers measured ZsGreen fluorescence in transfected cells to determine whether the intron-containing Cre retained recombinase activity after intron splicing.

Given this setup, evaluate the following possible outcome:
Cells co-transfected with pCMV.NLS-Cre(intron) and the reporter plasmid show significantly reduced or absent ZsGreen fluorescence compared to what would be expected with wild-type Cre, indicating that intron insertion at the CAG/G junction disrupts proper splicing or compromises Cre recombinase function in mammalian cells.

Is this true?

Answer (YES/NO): NO